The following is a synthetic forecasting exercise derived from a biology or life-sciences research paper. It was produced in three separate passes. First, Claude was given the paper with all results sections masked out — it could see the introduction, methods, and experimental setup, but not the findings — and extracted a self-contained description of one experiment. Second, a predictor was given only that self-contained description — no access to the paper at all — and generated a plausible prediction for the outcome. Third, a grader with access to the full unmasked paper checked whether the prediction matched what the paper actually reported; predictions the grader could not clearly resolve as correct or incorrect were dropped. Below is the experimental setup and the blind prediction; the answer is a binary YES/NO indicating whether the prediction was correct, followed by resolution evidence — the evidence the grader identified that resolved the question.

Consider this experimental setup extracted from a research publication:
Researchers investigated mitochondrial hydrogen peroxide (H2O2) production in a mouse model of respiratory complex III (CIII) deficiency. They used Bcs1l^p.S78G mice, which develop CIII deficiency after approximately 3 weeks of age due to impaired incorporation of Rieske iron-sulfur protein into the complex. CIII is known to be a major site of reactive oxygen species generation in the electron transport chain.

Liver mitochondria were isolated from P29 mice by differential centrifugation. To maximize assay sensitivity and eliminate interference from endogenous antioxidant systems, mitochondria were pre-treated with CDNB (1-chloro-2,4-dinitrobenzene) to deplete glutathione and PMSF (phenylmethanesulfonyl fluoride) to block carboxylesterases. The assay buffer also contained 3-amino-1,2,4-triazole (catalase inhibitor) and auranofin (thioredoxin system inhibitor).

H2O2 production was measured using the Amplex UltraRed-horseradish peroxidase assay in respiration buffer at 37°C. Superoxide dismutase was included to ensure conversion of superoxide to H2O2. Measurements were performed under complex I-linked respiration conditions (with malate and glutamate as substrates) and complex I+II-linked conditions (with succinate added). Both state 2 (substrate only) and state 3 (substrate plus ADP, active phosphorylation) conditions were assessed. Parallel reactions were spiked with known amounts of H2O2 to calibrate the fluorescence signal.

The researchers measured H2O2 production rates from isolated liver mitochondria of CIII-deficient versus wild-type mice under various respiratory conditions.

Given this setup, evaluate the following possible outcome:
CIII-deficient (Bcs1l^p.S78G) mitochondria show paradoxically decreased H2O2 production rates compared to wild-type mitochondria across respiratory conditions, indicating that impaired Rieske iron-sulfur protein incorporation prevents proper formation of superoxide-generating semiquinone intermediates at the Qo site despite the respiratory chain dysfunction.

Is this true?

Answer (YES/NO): NO